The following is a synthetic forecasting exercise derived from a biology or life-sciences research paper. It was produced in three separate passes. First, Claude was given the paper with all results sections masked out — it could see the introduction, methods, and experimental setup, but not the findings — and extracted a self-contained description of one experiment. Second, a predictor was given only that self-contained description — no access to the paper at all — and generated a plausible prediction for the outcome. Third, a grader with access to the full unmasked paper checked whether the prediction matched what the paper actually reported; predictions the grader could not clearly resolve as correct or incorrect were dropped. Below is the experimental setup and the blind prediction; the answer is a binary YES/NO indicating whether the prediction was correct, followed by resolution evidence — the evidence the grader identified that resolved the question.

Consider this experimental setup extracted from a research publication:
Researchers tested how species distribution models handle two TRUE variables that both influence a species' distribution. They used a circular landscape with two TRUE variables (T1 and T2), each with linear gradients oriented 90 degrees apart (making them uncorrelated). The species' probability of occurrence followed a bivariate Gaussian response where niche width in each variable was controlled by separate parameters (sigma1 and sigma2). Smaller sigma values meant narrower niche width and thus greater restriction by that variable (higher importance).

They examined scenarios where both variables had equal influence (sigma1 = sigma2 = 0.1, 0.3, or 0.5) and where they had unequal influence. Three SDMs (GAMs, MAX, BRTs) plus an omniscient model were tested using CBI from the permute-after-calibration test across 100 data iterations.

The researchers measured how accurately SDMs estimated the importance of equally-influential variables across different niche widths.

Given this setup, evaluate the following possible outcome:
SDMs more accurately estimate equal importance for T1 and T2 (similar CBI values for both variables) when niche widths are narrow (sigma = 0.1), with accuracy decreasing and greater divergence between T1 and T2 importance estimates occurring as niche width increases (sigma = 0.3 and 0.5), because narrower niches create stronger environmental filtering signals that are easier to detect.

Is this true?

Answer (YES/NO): NO